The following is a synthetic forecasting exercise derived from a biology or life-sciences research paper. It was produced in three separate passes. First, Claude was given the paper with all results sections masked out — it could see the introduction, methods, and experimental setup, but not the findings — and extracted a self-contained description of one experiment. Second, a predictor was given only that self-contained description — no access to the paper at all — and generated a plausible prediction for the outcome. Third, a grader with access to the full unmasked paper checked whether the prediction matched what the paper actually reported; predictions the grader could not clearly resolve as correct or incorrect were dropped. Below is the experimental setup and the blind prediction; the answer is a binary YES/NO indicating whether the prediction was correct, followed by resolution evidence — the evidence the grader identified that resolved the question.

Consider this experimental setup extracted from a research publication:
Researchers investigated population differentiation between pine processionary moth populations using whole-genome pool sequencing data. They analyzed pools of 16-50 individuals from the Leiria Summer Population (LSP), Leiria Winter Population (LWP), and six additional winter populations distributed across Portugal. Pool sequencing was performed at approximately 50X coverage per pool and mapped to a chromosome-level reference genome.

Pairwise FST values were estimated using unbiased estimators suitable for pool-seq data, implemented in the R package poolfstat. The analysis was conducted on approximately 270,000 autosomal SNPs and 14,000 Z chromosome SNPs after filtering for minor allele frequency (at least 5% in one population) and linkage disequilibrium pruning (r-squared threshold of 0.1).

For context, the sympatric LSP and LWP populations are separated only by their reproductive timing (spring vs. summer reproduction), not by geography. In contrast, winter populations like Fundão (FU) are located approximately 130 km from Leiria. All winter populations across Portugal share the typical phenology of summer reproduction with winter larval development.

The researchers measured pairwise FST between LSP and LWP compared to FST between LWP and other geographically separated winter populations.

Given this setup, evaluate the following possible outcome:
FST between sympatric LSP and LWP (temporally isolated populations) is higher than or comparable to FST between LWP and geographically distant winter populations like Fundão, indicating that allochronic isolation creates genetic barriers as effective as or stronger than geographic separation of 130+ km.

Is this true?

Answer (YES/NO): YES